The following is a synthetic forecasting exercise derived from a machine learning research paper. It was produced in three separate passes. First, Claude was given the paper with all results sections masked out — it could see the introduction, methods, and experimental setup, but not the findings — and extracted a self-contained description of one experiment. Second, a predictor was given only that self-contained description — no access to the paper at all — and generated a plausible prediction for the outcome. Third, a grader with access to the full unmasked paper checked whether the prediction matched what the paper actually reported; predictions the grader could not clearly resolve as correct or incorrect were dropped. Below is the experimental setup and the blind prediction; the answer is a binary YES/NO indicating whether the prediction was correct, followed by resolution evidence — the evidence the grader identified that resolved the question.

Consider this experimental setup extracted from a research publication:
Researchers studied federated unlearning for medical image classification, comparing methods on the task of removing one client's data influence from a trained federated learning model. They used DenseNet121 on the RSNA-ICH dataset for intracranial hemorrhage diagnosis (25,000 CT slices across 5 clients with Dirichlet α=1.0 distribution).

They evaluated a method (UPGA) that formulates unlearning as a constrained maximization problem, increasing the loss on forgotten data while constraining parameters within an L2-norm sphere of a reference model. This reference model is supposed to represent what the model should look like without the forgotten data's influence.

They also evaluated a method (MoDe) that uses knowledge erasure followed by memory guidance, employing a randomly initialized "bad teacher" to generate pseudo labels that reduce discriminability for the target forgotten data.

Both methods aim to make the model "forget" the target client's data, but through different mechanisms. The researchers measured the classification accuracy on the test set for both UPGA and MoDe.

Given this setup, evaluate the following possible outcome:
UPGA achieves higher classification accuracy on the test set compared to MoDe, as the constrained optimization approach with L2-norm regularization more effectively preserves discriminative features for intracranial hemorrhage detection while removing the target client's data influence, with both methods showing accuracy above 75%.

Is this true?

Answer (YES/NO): NO